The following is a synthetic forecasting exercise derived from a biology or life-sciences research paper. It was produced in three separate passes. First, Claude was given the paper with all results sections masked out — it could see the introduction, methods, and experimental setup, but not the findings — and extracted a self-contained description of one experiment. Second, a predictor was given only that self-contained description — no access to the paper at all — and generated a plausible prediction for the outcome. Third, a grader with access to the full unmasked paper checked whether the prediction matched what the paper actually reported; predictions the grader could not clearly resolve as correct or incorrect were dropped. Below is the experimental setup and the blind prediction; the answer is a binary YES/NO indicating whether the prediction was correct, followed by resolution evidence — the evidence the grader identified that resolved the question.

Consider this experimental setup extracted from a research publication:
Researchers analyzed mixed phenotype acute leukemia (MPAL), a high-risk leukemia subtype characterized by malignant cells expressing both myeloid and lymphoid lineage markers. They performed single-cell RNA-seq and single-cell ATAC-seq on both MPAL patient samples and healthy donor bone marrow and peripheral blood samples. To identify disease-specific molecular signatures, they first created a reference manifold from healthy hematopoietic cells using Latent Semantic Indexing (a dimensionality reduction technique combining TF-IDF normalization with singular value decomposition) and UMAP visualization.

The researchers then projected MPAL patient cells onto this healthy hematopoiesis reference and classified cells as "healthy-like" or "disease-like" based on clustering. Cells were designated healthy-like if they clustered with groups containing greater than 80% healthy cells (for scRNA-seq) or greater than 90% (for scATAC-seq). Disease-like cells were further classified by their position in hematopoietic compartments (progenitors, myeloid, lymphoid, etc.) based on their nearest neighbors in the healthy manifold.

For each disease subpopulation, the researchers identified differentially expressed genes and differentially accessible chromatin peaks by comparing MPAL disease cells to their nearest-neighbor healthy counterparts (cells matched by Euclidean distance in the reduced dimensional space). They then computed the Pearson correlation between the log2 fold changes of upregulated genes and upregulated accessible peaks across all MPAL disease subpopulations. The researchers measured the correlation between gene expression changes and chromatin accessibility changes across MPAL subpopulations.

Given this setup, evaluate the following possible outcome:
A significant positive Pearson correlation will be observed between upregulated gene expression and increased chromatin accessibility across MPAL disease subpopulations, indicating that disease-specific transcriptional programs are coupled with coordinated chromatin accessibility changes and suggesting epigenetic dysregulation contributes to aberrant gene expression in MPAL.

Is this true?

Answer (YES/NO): NO